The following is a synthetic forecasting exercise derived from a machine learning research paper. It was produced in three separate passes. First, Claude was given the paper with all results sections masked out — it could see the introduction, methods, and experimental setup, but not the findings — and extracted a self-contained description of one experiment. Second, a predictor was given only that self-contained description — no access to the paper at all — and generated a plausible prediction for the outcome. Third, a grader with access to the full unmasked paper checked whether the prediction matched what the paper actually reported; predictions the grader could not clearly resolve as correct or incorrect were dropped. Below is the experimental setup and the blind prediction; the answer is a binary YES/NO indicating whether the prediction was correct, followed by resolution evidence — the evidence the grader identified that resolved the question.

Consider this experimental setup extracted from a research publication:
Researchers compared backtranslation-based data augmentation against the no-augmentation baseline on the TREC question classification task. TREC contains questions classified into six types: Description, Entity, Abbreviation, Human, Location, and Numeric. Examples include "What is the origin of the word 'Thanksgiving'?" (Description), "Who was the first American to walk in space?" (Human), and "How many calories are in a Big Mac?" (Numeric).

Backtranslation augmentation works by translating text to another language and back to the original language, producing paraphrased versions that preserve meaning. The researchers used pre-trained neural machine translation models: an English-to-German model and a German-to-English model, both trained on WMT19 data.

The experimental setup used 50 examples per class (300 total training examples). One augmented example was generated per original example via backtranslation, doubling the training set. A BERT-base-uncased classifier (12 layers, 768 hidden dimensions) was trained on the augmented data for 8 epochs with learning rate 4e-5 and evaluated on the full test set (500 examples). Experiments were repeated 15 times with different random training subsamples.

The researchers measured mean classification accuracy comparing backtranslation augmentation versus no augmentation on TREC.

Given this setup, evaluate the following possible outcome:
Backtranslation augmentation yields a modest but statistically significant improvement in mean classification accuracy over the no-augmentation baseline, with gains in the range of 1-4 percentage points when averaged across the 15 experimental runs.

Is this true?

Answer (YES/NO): NO